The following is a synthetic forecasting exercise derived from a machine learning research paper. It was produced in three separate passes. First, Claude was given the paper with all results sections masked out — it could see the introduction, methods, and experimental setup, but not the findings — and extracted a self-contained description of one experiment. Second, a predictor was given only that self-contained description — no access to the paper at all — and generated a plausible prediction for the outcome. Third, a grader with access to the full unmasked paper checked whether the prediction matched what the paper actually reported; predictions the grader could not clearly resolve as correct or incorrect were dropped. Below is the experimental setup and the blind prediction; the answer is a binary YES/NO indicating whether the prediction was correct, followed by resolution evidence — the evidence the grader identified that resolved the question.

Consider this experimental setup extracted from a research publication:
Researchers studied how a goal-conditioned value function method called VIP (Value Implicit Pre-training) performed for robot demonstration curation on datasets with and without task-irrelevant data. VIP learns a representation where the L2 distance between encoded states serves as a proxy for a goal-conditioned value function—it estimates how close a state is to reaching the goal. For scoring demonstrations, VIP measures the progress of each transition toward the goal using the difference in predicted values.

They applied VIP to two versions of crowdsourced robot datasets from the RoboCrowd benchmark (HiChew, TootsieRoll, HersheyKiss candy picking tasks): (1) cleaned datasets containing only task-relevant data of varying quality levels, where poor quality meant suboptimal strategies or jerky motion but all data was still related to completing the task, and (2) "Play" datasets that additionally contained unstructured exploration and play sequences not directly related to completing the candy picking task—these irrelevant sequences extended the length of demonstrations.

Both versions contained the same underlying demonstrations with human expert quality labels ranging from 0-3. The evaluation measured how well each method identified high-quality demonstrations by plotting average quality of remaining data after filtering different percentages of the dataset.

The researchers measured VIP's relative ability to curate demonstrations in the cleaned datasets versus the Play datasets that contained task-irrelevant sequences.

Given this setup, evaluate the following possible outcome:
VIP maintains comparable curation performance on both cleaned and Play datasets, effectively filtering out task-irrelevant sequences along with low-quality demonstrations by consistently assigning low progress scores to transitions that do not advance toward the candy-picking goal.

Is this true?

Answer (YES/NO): NO